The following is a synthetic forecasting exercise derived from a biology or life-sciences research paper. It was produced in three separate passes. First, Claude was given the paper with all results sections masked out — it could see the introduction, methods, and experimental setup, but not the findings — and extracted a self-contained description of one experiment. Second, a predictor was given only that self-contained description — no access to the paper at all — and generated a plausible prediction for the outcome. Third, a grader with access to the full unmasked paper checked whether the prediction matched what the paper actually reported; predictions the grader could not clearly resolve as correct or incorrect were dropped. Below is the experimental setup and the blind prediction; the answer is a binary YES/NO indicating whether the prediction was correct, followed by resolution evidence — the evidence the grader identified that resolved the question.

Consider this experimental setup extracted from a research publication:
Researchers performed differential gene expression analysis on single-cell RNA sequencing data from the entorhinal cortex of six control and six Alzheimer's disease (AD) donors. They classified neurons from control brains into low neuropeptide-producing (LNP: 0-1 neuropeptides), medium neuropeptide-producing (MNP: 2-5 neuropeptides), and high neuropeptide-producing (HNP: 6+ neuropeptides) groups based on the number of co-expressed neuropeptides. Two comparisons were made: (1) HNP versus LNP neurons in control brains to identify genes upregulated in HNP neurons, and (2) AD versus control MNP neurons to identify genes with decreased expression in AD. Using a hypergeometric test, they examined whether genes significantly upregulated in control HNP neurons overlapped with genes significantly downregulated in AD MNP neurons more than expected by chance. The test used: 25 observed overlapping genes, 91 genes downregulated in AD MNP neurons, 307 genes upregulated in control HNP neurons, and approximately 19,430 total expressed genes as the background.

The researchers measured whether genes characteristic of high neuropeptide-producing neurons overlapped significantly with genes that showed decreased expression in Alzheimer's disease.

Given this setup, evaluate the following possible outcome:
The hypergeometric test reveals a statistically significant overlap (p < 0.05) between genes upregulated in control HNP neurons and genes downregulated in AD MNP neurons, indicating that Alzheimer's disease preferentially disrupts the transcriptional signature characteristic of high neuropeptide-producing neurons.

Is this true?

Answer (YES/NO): YES